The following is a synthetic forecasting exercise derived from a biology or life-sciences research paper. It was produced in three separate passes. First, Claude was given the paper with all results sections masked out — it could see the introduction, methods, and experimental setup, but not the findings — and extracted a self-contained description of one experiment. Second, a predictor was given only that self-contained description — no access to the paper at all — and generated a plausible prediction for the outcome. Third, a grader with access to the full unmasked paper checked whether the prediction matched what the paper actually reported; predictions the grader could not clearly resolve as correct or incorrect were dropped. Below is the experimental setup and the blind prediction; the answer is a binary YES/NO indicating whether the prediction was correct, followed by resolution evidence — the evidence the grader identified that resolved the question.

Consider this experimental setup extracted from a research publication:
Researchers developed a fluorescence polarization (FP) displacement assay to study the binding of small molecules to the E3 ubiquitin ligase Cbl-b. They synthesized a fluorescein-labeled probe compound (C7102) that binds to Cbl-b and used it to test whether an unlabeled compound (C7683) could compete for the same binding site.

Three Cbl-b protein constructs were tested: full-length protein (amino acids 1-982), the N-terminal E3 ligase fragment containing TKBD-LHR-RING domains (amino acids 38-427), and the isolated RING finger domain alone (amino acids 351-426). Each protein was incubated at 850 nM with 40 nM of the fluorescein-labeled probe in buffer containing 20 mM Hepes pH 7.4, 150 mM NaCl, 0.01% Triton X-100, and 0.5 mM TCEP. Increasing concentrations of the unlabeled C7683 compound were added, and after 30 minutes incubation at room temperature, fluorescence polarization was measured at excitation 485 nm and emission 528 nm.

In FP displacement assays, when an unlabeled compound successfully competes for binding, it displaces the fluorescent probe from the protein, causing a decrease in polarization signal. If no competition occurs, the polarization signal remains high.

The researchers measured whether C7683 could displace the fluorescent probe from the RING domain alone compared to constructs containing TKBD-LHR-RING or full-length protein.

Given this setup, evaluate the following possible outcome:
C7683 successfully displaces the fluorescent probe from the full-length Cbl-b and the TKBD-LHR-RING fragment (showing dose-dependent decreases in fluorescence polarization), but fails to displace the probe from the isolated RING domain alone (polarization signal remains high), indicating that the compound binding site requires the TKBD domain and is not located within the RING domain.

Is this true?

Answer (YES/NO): YES